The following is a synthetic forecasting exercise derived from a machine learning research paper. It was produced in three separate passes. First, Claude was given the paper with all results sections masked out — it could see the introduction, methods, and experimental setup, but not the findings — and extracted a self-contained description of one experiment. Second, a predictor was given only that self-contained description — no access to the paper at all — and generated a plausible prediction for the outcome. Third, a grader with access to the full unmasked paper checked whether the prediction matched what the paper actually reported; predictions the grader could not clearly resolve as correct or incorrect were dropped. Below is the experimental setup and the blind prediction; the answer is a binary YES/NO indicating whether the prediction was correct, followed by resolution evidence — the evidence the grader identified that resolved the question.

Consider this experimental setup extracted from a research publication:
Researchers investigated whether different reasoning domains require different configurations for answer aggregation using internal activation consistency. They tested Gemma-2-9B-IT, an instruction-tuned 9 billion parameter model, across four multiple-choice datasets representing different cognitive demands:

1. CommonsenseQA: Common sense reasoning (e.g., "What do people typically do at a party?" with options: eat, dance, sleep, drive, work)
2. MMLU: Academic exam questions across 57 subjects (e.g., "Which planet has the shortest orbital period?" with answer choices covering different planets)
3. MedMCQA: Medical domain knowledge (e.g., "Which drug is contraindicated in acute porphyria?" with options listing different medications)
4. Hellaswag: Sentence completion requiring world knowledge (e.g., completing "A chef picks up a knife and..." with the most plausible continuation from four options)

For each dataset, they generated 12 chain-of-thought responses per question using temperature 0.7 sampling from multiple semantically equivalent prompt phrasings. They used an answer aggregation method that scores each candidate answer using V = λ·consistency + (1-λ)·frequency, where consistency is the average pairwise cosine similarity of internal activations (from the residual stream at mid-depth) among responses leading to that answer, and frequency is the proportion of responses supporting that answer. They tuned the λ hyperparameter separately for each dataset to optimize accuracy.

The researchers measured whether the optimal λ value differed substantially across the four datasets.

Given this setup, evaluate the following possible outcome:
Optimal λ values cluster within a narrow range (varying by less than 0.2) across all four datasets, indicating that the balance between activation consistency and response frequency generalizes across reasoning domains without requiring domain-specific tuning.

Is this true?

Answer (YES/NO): NO